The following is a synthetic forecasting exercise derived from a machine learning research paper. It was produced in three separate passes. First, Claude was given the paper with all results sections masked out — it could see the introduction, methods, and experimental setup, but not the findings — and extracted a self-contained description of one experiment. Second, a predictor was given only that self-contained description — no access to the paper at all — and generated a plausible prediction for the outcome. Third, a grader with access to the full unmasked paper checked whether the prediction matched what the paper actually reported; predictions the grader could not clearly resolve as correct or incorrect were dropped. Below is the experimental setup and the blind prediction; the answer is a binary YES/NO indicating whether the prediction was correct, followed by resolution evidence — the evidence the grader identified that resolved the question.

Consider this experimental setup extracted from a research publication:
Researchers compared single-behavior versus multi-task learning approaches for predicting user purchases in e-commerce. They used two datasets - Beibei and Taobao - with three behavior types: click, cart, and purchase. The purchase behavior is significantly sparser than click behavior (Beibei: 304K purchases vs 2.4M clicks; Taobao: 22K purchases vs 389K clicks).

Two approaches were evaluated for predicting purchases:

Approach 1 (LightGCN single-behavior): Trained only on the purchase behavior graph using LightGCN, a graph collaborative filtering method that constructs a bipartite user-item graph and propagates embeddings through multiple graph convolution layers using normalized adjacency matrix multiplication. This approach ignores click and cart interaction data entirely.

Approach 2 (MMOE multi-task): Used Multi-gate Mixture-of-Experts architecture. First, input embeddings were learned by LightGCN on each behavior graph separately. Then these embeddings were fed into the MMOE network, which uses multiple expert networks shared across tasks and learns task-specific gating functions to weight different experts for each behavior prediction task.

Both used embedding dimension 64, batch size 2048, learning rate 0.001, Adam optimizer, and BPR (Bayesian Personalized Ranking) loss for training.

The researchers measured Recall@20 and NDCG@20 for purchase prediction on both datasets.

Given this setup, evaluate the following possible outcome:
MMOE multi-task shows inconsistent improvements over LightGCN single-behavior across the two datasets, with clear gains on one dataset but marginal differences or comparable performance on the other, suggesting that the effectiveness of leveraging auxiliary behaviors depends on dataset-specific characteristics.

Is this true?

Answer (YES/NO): NO